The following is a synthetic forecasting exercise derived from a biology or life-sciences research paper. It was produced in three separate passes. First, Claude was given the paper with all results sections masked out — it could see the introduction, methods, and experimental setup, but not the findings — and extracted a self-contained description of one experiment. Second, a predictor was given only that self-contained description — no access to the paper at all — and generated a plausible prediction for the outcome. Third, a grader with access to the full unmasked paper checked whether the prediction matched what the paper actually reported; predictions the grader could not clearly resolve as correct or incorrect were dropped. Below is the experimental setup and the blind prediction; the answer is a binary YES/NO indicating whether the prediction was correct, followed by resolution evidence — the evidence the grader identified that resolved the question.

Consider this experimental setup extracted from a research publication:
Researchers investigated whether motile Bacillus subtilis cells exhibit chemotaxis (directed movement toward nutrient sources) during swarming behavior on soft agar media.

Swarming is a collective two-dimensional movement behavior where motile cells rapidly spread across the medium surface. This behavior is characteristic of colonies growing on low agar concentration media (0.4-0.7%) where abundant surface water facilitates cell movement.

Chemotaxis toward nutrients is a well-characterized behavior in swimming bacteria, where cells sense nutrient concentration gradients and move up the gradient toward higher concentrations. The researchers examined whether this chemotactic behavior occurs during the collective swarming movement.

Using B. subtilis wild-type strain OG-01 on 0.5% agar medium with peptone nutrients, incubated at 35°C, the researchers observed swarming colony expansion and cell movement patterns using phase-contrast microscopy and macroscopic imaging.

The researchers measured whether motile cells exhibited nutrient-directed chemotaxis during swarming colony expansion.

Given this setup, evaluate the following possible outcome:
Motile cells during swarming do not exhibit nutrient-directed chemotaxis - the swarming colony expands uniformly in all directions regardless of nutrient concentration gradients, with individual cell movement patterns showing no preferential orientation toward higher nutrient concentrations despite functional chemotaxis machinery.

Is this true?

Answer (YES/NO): YES